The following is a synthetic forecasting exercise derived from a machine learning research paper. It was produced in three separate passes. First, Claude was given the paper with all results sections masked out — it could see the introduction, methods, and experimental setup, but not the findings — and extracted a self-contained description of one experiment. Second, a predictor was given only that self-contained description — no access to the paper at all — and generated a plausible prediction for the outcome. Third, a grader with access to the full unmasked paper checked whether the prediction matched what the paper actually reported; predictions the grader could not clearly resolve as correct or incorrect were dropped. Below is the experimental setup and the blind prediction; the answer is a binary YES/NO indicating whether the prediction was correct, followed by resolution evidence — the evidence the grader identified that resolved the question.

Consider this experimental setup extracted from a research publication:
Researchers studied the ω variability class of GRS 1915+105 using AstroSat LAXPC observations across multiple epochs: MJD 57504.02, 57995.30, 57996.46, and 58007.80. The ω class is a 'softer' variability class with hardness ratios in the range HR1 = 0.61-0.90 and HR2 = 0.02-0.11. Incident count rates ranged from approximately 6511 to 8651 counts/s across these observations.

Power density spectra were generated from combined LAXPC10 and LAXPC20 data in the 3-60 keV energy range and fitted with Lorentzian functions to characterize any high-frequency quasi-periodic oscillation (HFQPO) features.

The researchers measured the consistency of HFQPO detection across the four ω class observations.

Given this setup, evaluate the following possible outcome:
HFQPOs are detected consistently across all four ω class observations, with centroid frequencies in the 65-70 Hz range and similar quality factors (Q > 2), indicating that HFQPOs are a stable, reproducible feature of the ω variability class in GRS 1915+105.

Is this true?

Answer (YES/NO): NO